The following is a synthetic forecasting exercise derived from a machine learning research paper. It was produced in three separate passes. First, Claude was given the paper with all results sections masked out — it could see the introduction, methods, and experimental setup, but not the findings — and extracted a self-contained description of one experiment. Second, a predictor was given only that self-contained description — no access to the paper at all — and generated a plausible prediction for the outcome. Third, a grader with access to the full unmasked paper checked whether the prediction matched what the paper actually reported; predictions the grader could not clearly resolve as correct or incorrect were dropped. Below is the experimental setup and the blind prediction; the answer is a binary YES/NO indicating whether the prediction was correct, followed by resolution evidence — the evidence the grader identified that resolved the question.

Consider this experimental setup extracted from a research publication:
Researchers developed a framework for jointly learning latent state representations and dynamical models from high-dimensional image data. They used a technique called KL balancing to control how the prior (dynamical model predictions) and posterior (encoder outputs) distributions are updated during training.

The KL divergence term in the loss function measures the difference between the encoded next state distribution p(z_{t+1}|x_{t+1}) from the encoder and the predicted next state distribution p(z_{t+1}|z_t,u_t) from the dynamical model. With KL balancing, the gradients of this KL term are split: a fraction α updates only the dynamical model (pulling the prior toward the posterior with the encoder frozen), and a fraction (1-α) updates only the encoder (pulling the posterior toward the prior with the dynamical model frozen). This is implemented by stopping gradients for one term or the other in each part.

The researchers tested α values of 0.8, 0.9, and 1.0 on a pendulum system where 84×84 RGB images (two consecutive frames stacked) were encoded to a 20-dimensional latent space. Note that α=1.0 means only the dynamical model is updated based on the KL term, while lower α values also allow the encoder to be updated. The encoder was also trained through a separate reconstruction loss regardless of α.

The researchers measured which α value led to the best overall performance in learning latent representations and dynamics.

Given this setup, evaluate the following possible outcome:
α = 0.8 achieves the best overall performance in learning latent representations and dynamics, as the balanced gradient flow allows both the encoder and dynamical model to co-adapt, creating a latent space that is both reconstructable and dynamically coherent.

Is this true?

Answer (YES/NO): NO